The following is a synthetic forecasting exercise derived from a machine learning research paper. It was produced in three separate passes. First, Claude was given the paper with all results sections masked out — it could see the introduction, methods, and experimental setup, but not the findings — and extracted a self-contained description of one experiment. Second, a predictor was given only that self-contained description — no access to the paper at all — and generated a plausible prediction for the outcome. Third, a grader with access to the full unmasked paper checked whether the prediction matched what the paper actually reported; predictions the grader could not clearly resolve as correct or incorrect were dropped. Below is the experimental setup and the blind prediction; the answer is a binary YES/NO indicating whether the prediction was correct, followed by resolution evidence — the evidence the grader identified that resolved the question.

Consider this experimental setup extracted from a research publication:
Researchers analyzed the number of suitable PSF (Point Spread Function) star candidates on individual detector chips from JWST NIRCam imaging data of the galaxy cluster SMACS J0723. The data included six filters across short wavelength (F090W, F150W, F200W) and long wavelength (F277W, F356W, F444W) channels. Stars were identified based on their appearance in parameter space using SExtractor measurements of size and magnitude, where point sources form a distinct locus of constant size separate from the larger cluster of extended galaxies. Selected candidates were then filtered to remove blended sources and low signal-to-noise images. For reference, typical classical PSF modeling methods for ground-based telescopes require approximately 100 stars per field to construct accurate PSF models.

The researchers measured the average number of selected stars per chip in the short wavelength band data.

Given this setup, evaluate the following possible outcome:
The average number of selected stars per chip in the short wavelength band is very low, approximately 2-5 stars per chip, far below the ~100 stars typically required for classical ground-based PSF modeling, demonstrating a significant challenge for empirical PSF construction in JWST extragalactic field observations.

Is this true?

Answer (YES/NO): NO